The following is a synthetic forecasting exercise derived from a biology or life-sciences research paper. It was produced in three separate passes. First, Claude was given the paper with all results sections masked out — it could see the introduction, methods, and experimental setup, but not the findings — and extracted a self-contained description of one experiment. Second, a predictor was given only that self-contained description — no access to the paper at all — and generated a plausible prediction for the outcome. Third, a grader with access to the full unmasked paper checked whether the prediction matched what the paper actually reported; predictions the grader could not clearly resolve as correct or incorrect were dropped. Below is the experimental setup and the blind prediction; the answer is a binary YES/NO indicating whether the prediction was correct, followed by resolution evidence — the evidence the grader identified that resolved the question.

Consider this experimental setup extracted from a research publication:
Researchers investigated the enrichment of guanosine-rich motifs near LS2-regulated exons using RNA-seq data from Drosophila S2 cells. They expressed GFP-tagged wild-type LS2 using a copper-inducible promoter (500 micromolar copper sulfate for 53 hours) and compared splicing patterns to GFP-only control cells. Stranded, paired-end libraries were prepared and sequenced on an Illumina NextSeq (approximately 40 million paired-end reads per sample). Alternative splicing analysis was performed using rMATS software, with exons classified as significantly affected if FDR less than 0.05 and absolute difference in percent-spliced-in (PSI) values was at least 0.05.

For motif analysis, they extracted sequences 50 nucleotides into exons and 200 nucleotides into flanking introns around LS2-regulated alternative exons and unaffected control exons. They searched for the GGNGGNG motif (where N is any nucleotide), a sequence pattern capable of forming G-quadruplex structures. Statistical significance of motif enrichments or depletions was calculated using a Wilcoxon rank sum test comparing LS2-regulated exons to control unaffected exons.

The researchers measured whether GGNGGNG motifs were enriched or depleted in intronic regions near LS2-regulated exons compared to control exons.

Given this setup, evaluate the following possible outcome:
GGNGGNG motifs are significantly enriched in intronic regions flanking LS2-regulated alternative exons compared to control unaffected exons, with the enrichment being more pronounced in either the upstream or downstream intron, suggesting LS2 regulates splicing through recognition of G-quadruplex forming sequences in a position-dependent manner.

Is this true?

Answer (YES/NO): NO